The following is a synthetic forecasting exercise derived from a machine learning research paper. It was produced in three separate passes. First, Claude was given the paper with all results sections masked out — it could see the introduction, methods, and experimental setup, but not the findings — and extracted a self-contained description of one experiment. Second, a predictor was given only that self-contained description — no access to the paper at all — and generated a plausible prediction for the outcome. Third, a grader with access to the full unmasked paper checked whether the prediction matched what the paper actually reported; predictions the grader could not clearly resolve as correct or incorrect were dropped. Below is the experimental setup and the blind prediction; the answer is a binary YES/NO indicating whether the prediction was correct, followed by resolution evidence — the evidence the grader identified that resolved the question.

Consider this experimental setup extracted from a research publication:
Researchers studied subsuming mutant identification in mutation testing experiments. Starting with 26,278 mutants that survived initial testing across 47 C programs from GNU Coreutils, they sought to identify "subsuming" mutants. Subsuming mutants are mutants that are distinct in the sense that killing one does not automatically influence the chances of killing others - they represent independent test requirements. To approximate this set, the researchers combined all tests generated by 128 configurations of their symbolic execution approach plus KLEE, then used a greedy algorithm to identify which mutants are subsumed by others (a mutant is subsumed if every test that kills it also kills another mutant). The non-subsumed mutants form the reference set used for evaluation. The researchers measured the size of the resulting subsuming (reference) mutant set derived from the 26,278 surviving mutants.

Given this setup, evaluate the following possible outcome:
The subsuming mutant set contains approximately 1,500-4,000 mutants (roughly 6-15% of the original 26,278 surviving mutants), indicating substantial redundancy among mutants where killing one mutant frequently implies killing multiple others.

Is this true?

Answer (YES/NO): NO